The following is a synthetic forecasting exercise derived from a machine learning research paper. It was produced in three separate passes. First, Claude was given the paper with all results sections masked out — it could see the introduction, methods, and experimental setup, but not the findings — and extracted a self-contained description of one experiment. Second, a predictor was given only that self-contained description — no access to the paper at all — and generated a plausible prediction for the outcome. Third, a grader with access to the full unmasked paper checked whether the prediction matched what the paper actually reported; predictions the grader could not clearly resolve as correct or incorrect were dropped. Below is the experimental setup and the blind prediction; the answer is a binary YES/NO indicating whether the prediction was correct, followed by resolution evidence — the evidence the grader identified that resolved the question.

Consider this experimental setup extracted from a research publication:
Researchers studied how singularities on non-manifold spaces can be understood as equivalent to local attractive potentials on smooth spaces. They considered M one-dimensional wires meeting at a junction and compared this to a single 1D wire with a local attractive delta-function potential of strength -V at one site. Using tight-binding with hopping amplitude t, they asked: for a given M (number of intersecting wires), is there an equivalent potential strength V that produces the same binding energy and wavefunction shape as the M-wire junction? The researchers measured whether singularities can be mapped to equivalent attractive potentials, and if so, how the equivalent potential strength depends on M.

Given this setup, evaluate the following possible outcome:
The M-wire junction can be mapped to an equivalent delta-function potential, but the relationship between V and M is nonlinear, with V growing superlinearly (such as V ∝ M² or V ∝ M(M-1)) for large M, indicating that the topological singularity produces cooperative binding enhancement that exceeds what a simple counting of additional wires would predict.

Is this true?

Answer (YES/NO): NO